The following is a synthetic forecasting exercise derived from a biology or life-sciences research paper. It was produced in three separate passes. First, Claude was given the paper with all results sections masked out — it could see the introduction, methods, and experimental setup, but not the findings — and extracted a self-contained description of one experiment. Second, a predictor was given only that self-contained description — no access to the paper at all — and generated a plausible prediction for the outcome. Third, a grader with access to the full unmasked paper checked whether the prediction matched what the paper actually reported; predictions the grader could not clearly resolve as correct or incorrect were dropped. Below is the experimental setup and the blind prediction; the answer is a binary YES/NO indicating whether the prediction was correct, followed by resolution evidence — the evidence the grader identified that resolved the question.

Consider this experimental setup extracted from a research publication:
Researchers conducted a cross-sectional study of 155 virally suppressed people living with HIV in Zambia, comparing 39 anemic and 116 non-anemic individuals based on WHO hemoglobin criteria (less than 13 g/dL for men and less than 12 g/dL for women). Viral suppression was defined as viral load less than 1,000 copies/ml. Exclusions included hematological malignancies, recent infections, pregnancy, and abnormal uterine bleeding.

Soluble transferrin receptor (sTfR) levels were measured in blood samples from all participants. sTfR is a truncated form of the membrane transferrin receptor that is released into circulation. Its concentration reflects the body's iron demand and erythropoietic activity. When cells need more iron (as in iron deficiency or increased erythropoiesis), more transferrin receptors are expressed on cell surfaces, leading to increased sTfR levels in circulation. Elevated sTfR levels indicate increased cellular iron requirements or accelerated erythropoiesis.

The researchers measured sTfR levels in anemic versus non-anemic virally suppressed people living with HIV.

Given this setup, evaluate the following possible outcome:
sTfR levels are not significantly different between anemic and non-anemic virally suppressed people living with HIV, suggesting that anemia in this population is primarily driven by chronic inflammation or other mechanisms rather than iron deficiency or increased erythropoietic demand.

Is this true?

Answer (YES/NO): NO